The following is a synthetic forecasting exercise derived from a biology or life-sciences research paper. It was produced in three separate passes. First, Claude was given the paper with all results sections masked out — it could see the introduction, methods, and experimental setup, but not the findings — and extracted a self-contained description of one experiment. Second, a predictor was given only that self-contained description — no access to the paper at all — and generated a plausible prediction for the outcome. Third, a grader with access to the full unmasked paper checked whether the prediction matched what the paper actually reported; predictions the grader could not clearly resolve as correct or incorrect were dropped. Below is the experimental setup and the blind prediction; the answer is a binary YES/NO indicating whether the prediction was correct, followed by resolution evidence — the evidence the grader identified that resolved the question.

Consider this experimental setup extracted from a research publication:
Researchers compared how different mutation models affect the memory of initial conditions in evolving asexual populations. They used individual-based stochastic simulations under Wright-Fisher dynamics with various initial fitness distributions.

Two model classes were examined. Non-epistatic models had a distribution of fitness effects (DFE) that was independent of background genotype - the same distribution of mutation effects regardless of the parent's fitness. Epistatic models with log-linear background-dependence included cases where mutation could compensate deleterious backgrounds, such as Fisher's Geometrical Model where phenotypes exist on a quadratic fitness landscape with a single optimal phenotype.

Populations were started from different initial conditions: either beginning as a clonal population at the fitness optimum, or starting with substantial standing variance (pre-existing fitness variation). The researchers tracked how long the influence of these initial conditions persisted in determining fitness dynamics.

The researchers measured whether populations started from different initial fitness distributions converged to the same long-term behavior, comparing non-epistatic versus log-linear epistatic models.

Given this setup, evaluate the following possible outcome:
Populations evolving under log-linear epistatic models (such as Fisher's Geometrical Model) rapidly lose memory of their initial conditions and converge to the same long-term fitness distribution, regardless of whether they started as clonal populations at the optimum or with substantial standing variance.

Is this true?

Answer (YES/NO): YES